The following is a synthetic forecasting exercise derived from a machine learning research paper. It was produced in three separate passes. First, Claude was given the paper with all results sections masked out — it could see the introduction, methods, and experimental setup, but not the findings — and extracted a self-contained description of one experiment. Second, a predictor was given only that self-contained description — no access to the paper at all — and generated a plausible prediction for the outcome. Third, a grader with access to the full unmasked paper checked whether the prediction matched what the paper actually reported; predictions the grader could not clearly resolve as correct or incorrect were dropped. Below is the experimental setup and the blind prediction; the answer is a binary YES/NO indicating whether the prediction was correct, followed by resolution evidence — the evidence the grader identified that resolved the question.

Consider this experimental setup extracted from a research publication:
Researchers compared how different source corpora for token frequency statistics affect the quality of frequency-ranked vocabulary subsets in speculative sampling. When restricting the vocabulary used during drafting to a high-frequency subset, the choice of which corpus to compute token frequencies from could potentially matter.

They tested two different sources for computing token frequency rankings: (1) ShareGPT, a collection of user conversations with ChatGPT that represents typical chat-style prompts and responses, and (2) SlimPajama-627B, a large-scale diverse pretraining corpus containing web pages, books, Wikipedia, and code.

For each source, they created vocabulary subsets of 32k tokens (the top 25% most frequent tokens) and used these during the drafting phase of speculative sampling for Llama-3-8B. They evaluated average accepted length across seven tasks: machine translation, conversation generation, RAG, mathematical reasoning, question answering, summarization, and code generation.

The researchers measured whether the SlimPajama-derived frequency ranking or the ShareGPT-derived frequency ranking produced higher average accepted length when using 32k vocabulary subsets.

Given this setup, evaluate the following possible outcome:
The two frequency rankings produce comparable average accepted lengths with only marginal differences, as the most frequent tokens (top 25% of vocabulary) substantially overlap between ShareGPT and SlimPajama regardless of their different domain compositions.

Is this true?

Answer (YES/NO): NO